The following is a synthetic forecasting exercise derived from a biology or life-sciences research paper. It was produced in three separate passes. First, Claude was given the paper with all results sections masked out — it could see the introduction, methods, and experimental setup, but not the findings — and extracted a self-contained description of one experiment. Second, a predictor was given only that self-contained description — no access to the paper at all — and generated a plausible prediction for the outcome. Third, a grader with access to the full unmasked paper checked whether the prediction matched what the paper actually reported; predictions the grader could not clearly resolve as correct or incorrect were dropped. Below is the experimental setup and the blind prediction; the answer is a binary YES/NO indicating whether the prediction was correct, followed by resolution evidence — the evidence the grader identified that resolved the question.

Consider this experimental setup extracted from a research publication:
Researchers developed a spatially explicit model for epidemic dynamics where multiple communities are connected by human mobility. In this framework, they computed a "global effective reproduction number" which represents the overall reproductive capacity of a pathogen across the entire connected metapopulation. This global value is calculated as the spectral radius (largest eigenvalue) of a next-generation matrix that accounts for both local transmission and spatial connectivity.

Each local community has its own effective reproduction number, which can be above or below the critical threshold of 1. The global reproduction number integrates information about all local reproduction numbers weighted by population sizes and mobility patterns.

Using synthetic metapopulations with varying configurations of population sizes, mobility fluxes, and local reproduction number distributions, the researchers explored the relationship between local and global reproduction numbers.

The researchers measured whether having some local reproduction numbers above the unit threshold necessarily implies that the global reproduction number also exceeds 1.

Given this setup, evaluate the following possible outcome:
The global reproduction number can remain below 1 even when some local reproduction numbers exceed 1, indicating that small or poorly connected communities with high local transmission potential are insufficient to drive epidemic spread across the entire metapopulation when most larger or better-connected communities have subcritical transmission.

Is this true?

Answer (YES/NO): YES